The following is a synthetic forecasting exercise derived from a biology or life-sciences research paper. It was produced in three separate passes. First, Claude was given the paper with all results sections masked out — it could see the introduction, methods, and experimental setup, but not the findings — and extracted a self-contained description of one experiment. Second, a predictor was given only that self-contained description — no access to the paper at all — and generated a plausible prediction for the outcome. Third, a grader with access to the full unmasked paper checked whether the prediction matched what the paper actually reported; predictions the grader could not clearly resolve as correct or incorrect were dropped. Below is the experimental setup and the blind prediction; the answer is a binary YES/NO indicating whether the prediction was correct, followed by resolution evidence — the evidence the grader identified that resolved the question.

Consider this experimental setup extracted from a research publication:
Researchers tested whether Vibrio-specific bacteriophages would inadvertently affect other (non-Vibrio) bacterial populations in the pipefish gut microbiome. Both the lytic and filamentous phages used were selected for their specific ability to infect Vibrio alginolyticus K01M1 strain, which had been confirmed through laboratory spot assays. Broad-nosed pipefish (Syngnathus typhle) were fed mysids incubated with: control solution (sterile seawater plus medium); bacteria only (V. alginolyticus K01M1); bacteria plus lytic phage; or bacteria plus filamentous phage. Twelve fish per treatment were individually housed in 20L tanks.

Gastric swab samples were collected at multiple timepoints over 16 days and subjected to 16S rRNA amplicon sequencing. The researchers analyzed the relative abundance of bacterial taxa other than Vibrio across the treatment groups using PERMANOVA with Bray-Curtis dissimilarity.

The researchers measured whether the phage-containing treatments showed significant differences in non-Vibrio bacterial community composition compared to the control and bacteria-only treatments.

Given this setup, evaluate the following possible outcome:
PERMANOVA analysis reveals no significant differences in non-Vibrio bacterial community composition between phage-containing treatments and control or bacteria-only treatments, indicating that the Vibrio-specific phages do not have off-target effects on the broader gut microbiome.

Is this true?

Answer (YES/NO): YES